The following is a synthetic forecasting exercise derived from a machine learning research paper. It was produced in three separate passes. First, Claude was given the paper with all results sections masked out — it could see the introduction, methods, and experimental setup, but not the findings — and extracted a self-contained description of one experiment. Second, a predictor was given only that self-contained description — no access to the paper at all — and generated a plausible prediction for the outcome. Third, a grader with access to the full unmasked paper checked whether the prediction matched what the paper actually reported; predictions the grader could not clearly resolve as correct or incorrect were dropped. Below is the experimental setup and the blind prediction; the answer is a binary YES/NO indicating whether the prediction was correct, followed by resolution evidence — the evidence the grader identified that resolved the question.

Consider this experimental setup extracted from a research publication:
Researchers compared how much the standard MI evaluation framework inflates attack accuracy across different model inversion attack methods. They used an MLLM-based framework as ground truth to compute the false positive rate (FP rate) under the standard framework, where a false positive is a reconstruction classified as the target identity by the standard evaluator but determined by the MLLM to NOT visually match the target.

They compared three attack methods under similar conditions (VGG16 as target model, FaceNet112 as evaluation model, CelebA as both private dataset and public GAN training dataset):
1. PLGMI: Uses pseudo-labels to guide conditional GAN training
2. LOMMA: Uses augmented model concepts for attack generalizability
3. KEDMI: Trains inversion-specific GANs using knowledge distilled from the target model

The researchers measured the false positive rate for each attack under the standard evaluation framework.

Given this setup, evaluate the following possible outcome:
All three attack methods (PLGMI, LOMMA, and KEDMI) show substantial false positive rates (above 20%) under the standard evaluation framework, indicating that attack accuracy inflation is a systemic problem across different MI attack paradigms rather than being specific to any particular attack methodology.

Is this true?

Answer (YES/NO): YES